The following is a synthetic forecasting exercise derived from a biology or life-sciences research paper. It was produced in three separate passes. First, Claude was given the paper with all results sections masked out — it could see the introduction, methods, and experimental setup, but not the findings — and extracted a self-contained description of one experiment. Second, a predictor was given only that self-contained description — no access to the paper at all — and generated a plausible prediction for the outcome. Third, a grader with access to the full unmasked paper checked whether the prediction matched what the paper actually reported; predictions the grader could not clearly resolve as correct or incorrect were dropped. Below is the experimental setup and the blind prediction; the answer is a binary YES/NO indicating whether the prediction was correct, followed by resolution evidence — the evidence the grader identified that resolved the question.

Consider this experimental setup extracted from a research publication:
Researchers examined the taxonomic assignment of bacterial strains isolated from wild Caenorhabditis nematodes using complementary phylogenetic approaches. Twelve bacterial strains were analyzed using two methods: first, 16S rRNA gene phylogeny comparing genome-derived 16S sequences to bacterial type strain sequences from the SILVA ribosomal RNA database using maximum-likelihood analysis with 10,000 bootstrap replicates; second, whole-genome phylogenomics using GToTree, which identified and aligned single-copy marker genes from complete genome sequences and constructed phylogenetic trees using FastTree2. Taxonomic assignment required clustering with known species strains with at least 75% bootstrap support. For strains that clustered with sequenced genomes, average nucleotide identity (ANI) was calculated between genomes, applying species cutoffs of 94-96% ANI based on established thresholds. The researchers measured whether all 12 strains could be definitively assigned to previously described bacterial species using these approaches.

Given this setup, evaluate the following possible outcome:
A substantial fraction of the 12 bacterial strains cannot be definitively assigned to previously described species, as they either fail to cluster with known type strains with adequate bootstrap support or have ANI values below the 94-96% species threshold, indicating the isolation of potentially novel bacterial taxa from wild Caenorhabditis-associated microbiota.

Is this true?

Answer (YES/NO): YES